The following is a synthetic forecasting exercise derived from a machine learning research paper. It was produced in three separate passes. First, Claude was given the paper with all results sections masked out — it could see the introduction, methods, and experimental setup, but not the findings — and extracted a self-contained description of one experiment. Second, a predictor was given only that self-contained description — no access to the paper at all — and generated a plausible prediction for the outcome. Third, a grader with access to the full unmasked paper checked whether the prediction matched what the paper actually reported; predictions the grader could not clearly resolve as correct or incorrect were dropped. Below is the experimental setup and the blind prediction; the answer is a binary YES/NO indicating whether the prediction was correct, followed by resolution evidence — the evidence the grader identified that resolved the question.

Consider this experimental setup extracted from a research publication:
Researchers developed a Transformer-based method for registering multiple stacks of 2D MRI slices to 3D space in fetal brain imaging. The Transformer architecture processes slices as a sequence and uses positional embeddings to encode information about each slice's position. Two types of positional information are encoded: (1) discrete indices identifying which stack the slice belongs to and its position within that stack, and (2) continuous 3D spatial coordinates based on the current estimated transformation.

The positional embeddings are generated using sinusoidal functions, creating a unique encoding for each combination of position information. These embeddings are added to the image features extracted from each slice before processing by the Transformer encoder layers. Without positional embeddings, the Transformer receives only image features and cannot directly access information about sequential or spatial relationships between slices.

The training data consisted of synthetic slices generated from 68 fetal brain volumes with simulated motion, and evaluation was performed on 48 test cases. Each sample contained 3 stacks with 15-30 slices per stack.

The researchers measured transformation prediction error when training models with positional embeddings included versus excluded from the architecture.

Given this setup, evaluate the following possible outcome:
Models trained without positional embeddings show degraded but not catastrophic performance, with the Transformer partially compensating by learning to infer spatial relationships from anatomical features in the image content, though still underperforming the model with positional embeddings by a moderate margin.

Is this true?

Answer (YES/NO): NO